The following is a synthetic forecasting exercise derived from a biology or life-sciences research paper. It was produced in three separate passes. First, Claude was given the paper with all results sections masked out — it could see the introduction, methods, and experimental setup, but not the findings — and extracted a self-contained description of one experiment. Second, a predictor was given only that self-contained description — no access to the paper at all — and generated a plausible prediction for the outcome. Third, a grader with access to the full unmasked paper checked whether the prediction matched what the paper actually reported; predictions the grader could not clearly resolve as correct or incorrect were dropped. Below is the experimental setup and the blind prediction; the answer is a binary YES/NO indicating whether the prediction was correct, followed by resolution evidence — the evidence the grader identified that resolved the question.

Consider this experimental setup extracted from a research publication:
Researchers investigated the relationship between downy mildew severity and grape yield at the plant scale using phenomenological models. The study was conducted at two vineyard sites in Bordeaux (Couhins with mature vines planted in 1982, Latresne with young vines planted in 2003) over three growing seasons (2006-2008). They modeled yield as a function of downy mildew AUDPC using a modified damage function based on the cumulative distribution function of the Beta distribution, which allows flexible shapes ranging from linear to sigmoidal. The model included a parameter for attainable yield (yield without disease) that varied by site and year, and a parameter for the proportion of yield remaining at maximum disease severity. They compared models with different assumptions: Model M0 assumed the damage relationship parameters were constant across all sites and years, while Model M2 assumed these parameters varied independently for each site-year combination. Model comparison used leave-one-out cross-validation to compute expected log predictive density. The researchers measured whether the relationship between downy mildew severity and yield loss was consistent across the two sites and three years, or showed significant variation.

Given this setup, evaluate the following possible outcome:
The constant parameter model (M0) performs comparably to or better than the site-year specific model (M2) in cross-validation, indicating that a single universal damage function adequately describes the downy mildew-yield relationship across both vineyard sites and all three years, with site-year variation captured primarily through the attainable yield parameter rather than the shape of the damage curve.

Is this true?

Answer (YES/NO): NO